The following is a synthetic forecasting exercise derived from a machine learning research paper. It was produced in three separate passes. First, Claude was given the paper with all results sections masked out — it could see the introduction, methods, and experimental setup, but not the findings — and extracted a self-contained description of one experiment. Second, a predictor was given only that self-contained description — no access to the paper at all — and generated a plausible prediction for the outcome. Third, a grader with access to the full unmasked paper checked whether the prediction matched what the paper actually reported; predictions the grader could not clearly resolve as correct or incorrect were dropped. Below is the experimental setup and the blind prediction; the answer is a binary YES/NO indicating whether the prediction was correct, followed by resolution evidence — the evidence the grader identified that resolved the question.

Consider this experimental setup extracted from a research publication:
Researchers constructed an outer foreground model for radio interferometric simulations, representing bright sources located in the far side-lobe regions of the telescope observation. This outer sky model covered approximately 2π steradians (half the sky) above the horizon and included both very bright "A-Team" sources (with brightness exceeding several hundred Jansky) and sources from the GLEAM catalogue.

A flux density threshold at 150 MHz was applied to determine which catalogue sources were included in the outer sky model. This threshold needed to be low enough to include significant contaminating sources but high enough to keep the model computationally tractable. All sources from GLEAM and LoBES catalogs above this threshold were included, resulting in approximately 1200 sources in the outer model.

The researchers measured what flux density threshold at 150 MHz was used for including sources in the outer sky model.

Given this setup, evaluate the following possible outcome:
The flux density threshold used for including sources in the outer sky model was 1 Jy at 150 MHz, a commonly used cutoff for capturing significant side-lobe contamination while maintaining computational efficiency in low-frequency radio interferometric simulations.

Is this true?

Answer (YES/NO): NO